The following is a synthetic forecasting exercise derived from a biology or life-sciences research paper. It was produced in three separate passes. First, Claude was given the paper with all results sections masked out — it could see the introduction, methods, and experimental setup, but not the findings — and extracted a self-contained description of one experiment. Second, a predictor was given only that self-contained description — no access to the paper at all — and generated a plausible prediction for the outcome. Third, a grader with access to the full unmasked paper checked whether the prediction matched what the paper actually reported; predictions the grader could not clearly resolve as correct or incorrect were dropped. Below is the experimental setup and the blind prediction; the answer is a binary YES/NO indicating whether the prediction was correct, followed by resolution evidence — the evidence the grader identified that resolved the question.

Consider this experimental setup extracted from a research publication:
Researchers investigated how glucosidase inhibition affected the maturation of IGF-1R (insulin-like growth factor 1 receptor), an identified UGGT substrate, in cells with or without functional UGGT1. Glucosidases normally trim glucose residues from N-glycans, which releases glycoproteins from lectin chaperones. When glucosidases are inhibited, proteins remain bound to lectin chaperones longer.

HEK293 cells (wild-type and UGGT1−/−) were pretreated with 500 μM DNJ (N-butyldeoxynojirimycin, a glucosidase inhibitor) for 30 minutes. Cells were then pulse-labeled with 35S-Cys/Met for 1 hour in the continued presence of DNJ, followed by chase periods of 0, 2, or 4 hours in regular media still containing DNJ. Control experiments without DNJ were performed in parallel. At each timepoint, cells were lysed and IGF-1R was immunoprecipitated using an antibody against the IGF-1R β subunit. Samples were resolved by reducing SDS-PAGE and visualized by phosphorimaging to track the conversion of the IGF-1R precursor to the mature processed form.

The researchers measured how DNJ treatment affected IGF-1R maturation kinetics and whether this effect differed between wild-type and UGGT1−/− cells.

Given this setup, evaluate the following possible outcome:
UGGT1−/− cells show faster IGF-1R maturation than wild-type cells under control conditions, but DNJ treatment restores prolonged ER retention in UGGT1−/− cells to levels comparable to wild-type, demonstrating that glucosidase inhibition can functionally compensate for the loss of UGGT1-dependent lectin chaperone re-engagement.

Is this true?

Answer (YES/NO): NO